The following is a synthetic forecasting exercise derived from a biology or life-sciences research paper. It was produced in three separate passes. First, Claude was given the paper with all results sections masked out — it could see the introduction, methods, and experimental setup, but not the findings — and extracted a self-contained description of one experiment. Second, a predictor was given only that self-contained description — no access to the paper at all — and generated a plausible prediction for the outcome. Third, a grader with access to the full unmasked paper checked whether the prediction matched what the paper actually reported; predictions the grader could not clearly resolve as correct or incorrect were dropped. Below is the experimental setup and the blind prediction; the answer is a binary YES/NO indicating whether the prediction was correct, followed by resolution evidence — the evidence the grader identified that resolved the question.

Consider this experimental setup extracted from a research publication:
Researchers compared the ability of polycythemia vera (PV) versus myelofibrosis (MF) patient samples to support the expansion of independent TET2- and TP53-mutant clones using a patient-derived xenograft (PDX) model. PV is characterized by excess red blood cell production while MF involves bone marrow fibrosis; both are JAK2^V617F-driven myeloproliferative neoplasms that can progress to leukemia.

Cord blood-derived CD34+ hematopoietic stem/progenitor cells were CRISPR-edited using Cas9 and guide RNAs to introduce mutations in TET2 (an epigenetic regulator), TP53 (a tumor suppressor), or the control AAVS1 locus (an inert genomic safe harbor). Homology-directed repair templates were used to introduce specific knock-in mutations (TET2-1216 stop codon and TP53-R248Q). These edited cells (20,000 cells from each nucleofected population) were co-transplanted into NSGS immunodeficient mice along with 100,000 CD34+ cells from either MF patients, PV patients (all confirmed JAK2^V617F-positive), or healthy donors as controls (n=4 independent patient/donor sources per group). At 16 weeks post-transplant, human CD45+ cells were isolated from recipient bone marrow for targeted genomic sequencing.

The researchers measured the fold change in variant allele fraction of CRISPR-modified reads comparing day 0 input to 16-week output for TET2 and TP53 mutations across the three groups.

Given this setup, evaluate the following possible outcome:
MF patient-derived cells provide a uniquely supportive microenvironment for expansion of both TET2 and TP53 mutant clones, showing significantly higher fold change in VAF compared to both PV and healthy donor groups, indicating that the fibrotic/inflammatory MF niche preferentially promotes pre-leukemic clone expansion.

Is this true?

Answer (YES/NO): NO